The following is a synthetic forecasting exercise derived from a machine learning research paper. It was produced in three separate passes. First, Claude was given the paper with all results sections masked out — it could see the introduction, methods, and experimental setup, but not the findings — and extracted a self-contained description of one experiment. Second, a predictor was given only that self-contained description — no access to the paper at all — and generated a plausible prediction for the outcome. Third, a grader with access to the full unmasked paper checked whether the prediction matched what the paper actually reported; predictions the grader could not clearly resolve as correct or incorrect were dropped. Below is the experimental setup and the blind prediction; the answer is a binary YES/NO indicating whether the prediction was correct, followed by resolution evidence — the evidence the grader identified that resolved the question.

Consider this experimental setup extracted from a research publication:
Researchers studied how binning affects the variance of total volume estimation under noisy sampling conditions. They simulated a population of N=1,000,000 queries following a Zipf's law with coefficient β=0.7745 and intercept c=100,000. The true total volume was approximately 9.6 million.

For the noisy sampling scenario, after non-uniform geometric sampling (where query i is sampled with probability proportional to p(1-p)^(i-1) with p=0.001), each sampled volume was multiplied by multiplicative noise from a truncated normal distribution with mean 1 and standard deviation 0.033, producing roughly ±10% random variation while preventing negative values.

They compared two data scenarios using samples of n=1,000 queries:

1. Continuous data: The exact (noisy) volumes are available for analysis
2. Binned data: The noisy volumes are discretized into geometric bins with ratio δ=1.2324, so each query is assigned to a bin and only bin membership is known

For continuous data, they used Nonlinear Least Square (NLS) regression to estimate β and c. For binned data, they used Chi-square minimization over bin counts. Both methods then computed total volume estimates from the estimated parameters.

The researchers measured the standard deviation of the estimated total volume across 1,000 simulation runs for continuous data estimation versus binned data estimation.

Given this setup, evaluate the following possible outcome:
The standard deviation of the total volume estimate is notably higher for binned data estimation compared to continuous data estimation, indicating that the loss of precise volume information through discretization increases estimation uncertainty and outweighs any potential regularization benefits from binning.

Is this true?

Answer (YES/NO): NO